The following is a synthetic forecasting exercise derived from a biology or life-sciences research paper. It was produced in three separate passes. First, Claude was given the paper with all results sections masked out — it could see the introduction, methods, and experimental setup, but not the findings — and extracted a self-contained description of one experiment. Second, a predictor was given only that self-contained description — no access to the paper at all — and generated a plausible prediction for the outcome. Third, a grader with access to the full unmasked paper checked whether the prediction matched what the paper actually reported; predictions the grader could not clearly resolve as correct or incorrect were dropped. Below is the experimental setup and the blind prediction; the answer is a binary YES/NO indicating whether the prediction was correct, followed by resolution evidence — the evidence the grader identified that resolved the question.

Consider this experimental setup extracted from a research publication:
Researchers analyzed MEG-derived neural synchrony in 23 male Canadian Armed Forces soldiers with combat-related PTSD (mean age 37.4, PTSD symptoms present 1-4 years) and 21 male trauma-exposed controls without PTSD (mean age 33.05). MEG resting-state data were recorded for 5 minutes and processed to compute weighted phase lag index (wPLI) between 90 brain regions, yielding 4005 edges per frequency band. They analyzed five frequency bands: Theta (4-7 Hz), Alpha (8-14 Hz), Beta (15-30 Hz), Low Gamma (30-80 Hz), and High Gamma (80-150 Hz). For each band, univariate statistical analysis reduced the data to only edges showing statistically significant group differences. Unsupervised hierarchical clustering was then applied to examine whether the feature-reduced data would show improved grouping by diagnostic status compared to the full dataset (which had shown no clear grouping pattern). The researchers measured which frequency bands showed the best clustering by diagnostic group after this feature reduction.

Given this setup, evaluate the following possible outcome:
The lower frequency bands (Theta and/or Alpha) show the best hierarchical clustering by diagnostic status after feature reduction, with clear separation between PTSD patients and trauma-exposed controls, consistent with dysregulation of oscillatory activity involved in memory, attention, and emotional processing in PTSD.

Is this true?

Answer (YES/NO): NO